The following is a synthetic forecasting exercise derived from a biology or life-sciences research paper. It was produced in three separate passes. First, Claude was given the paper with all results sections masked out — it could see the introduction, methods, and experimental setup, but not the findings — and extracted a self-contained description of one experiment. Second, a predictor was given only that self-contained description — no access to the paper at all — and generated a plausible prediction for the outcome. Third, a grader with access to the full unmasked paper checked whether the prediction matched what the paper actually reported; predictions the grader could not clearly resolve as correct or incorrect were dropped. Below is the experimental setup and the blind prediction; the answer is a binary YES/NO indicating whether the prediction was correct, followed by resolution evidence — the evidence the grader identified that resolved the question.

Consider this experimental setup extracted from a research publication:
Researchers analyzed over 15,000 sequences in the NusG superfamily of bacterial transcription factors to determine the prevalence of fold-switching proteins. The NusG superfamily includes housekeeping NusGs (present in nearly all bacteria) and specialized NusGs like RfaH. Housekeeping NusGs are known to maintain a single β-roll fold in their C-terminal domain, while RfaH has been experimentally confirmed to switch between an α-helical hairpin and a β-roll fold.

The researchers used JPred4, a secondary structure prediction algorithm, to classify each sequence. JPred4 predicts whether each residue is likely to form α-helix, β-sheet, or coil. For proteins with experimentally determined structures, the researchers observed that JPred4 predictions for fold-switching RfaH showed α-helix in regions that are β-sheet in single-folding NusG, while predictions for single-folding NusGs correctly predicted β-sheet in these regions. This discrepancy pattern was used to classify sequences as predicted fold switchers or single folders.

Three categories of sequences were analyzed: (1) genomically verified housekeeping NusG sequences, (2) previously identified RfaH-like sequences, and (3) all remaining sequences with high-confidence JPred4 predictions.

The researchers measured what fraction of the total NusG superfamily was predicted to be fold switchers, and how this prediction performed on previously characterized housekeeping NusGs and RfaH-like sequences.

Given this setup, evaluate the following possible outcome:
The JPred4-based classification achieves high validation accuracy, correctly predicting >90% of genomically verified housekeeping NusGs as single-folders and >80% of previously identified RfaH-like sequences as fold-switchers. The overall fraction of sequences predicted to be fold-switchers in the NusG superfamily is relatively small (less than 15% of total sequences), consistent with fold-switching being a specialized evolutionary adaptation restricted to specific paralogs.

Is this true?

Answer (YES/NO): NO